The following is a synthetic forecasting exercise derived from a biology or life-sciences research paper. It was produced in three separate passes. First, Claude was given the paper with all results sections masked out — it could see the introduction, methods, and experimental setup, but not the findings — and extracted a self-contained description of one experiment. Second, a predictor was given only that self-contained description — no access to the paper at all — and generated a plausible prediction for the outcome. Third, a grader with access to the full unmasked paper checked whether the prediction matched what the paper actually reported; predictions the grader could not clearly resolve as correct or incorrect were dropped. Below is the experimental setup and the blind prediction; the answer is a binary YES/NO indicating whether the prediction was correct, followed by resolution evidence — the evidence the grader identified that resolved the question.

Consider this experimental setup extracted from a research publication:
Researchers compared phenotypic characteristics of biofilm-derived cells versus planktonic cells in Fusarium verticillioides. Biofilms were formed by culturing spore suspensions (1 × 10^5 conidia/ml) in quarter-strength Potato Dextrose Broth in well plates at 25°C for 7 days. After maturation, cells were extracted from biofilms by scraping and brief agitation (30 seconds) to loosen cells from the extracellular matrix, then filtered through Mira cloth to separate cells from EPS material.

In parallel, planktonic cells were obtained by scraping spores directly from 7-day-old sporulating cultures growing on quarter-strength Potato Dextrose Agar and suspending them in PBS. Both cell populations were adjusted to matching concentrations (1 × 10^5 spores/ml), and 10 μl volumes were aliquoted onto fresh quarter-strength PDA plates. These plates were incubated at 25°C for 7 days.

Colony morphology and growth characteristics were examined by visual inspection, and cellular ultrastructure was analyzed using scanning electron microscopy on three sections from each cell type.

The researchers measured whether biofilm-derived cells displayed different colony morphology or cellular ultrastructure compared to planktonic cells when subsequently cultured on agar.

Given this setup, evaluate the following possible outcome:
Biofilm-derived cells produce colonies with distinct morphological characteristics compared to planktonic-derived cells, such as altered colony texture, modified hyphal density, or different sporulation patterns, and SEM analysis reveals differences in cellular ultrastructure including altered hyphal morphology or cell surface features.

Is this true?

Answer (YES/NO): NO